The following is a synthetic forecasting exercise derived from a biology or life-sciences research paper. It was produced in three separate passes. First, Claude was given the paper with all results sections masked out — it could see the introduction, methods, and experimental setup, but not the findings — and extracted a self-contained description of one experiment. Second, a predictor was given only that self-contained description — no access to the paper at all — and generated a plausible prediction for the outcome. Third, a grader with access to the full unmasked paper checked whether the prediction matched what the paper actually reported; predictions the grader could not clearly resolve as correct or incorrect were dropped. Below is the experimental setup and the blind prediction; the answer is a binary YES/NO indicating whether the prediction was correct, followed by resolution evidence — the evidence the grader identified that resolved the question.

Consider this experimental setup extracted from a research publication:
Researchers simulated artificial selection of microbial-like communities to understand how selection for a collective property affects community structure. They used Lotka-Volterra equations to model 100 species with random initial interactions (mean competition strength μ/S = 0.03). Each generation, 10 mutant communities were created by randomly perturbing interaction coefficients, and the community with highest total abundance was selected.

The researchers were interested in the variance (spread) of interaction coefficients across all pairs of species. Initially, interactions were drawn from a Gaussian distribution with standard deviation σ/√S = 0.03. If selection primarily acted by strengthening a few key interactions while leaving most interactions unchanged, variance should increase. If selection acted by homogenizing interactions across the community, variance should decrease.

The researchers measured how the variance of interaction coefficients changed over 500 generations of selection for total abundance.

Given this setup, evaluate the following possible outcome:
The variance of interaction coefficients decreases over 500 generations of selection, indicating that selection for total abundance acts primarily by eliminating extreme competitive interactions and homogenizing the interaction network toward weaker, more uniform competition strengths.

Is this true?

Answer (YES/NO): NO